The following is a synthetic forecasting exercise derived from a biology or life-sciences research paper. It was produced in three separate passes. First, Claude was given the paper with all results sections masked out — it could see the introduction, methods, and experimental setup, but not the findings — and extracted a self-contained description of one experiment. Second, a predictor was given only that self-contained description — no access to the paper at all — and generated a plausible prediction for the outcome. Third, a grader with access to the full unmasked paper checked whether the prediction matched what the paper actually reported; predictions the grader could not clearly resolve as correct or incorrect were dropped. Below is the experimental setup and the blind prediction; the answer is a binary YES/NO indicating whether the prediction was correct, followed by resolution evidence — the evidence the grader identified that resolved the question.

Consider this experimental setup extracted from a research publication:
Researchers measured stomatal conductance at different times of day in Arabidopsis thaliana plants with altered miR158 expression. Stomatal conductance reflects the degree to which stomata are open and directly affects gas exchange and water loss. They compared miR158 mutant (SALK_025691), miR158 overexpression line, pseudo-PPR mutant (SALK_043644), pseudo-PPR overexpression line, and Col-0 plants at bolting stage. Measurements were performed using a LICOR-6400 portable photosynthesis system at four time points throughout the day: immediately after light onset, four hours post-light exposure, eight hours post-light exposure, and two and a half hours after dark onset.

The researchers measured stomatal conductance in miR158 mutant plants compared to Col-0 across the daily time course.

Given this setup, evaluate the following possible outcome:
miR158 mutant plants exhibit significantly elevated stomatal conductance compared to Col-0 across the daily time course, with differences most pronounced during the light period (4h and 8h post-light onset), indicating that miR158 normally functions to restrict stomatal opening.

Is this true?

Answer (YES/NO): NO